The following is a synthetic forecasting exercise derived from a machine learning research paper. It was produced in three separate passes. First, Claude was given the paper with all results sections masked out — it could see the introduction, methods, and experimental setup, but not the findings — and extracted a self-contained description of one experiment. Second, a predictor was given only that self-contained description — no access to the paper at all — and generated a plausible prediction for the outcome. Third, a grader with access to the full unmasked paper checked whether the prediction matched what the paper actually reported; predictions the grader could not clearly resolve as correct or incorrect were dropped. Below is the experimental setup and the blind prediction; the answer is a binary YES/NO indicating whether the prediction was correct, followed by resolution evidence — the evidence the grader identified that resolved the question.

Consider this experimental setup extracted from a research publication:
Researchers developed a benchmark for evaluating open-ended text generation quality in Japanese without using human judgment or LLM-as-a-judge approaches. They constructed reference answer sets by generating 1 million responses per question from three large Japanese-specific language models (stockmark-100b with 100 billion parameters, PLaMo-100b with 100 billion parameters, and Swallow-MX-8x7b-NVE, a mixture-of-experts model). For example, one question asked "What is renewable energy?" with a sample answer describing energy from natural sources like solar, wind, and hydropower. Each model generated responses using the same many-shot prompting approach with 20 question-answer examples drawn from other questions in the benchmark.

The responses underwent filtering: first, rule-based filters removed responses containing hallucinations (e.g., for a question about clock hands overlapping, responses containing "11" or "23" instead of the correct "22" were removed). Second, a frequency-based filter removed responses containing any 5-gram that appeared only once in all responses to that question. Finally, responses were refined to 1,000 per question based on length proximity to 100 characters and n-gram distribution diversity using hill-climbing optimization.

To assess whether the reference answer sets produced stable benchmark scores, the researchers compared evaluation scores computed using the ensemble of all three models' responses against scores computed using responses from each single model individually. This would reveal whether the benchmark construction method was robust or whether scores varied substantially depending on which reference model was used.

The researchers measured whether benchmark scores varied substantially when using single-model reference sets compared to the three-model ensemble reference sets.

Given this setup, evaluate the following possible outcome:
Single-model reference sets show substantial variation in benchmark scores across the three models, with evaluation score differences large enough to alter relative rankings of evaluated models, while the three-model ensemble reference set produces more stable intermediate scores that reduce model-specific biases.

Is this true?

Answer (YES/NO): NO